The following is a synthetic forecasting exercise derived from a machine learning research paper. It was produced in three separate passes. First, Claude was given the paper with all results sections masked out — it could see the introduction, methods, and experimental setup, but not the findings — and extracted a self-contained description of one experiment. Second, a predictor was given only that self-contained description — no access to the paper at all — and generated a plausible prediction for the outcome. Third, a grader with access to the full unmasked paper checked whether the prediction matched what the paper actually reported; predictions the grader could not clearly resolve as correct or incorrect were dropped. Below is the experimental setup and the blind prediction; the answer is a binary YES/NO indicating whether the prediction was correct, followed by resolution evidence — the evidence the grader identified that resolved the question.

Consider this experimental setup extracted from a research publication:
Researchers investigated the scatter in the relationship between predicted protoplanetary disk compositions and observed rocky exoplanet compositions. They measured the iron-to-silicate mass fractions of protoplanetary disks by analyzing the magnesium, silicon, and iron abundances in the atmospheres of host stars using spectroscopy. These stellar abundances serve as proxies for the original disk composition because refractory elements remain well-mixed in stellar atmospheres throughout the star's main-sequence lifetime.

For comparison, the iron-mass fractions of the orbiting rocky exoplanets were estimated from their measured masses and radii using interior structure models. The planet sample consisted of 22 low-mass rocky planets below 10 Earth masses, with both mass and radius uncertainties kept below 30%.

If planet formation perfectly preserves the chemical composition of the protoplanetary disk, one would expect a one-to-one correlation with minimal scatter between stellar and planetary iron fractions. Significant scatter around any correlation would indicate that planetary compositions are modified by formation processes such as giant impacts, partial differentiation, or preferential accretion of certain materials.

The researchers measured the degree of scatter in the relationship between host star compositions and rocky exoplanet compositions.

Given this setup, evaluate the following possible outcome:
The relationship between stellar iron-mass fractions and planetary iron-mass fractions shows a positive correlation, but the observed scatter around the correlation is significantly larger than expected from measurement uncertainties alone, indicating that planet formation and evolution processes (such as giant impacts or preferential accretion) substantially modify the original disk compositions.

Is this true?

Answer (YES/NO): NO